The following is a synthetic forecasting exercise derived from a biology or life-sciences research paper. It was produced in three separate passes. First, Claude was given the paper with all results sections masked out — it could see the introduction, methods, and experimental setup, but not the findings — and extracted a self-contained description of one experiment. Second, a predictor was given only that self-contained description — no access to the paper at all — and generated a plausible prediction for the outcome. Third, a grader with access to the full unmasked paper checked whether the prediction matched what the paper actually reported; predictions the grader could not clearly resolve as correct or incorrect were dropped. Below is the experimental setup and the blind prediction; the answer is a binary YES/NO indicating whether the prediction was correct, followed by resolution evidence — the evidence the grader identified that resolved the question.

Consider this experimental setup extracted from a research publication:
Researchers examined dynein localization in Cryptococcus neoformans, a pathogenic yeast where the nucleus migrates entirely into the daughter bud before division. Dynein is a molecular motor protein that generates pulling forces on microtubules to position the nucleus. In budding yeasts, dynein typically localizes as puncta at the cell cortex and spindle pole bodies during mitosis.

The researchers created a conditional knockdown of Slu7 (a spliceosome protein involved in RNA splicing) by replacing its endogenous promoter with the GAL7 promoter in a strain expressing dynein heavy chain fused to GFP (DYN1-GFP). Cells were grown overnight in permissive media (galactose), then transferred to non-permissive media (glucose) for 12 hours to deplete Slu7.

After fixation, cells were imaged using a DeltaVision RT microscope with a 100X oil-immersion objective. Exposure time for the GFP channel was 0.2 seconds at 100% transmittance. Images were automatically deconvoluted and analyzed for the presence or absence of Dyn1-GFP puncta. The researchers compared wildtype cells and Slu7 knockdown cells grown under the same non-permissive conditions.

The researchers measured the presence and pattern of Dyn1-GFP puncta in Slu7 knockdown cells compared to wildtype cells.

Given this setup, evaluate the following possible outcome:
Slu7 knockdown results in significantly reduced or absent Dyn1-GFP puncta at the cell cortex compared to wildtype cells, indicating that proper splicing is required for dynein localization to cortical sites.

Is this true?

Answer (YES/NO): YES